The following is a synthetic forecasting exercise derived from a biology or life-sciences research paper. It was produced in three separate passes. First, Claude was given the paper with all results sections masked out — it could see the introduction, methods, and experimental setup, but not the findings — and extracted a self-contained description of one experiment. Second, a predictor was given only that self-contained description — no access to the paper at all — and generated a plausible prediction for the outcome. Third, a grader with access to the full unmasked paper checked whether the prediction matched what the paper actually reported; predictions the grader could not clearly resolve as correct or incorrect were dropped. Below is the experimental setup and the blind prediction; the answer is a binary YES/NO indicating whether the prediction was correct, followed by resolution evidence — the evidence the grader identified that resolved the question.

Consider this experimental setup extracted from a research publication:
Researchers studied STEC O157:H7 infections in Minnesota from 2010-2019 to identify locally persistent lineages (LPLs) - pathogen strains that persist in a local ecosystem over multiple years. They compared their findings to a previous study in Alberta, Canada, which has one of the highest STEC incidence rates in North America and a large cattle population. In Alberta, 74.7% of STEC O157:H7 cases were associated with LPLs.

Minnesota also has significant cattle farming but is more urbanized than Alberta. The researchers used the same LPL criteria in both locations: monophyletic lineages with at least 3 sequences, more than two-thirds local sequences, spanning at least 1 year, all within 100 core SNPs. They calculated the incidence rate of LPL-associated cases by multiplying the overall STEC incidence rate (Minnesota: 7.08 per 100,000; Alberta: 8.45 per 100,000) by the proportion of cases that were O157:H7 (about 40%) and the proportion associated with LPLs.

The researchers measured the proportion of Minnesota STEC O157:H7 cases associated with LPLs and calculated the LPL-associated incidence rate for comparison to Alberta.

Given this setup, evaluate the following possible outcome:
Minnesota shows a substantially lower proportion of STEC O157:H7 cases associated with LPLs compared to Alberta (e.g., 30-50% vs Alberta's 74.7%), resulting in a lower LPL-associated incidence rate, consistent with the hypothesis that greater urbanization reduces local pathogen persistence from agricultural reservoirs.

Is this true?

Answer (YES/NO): YES